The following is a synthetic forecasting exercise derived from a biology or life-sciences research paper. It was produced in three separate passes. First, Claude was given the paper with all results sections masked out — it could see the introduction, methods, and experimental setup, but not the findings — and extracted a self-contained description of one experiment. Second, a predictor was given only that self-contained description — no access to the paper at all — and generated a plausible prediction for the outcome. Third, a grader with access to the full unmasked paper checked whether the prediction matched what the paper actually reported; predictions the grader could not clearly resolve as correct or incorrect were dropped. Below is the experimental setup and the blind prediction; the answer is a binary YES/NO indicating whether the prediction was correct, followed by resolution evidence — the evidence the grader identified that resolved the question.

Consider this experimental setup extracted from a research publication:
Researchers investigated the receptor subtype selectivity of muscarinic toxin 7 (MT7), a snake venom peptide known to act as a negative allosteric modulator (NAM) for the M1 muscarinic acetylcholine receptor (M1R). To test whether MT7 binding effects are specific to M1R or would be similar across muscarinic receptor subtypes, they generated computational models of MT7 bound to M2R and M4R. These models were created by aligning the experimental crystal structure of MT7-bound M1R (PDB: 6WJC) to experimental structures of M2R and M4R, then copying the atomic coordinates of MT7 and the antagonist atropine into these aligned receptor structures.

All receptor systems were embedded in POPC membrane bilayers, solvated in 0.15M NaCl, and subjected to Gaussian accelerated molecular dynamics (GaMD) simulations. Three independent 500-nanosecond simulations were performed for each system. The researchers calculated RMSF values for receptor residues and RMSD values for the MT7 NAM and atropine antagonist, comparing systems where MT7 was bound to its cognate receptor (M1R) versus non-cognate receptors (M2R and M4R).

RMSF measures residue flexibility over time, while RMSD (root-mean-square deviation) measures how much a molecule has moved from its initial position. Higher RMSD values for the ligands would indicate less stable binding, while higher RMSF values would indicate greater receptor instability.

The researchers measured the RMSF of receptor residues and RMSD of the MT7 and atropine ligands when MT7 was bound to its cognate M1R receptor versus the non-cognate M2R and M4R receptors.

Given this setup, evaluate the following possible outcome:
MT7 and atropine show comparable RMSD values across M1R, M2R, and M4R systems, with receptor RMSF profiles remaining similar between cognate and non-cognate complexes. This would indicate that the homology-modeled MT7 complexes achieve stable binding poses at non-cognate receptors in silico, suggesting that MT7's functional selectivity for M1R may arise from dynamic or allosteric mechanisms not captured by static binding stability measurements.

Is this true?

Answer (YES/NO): NO